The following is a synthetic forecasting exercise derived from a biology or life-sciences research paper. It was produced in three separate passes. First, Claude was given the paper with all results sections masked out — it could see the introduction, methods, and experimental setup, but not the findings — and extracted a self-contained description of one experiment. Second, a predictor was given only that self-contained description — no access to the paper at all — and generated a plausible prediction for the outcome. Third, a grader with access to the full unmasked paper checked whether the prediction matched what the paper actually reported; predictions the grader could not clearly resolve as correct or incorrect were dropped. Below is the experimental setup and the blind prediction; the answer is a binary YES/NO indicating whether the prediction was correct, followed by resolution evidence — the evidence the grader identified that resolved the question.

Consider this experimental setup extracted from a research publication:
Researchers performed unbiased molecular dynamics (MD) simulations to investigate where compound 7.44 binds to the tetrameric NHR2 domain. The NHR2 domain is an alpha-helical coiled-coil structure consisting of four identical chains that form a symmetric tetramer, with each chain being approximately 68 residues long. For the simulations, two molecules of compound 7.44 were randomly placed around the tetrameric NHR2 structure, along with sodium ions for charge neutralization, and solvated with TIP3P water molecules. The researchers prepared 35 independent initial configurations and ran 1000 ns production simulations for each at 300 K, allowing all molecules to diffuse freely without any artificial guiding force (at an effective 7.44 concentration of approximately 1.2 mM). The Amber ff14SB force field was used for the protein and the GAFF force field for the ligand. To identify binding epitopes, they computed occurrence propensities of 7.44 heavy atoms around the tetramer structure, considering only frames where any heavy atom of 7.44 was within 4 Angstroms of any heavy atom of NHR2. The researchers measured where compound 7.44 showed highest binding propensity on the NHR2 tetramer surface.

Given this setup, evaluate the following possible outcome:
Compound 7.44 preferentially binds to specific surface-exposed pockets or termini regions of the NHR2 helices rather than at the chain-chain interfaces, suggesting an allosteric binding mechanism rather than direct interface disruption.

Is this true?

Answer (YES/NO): NO